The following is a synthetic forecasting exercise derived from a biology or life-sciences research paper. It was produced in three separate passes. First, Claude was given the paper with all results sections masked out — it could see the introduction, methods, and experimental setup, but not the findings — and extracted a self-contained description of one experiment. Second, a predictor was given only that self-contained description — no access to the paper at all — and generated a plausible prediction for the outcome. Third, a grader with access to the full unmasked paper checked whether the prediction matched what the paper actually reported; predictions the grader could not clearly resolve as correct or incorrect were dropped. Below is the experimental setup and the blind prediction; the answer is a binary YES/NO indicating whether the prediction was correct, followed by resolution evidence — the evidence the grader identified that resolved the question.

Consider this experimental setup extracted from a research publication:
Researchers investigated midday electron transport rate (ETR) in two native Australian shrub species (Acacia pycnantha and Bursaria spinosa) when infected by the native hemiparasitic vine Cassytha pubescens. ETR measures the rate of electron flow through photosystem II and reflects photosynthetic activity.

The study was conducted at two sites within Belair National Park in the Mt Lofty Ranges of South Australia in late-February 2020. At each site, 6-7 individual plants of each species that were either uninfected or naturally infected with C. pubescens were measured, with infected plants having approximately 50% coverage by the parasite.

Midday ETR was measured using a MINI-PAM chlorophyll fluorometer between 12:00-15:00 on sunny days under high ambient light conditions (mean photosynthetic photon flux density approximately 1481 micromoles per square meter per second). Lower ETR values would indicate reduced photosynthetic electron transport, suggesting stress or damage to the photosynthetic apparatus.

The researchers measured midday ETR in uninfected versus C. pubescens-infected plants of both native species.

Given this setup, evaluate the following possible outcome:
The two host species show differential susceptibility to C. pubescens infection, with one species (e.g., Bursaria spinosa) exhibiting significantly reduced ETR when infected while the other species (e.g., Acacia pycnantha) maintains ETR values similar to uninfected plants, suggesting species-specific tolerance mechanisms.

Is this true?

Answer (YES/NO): NO